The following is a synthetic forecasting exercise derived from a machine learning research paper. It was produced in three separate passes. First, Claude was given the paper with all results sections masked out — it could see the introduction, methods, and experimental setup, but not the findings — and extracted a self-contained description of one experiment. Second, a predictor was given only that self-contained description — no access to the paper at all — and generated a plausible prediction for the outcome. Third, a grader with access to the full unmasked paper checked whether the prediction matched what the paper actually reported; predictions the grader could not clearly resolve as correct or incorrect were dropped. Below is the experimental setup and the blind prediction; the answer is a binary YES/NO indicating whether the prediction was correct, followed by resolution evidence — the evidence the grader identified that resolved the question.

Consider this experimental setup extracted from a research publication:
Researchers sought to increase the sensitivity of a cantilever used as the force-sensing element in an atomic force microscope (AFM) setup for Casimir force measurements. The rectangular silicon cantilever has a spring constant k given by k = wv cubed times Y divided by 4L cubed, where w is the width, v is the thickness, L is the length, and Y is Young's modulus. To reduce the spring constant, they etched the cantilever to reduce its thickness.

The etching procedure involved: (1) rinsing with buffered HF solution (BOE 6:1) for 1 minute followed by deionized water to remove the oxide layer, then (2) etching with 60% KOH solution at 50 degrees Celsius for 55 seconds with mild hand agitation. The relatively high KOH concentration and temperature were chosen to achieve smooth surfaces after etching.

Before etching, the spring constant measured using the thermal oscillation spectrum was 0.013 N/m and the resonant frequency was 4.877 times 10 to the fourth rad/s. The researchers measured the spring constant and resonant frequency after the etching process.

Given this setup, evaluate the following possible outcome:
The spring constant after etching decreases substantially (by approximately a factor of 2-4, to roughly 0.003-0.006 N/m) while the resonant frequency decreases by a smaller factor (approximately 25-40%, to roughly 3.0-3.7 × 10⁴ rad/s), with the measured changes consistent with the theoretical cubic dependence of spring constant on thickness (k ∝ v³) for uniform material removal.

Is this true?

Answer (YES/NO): NO